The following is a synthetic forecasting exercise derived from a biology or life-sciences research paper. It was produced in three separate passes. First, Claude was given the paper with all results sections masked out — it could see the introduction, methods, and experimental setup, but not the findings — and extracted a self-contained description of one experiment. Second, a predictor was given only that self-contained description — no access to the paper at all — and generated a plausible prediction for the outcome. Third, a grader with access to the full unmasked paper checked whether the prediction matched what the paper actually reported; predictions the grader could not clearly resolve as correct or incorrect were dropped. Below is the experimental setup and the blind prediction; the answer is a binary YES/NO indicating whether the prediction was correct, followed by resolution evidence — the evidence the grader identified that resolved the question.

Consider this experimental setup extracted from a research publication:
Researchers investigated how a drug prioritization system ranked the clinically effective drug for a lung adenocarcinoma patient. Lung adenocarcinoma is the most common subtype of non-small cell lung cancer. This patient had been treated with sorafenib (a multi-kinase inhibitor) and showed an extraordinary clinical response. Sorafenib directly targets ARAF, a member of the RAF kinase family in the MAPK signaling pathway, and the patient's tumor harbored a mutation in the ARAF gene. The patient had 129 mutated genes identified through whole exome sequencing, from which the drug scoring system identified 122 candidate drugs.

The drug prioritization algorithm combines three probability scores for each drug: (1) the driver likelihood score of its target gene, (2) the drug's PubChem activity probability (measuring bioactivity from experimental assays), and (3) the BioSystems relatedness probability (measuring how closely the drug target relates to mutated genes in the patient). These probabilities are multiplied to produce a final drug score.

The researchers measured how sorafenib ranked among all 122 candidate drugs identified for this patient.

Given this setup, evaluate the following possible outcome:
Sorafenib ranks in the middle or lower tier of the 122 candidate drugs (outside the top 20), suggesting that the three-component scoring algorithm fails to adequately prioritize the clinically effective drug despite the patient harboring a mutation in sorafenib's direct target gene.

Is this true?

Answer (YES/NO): NO